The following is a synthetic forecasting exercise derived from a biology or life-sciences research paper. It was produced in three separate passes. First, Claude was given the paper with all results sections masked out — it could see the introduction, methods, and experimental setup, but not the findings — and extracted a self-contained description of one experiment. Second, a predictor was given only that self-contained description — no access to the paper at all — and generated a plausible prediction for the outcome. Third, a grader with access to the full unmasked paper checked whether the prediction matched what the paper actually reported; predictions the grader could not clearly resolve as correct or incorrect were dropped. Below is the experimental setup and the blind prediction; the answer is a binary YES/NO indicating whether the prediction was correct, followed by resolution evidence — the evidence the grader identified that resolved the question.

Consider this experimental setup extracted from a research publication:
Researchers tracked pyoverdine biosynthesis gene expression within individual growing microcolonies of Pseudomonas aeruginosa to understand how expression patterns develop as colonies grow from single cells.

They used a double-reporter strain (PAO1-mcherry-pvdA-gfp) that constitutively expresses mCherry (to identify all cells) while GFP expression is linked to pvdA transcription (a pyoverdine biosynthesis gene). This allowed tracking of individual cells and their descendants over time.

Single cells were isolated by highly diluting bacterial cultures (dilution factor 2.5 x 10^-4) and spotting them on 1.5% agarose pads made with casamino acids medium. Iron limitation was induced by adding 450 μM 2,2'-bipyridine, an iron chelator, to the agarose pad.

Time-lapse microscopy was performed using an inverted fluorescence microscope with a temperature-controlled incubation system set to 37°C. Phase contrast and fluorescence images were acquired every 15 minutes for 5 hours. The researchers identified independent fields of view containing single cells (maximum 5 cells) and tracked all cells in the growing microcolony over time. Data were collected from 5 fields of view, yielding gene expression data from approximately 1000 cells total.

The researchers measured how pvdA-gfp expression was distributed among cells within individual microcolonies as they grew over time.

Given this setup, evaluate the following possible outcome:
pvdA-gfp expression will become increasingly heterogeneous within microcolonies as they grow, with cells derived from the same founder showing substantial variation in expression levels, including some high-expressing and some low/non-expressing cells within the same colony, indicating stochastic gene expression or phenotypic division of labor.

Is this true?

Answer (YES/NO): NO